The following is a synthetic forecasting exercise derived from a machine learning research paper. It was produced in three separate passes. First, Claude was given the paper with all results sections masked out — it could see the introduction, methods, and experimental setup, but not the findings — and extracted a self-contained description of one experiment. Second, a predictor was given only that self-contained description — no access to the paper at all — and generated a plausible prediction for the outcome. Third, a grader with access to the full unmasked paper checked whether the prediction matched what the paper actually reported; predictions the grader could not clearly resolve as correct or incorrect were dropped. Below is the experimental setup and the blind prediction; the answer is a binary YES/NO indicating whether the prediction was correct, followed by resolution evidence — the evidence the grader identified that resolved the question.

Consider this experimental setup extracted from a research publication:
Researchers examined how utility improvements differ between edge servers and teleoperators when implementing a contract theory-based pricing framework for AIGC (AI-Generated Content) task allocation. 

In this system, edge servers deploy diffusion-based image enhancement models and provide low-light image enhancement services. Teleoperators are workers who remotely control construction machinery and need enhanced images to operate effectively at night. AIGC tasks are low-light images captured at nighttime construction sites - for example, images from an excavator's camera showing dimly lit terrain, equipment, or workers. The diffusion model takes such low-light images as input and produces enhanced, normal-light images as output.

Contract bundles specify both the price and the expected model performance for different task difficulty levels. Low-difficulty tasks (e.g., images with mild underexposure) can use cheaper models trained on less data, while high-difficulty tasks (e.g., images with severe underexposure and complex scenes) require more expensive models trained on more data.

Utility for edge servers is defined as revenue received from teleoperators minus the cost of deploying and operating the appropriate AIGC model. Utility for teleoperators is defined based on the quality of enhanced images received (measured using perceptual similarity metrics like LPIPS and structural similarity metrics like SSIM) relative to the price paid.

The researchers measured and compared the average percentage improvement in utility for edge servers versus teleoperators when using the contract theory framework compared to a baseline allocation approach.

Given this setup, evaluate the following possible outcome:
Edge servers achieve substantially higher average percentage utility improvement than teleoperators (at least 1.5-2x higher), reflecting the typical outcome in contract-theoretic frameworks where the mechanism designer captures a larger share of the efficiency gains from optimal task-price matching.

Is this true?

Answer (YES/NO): NO